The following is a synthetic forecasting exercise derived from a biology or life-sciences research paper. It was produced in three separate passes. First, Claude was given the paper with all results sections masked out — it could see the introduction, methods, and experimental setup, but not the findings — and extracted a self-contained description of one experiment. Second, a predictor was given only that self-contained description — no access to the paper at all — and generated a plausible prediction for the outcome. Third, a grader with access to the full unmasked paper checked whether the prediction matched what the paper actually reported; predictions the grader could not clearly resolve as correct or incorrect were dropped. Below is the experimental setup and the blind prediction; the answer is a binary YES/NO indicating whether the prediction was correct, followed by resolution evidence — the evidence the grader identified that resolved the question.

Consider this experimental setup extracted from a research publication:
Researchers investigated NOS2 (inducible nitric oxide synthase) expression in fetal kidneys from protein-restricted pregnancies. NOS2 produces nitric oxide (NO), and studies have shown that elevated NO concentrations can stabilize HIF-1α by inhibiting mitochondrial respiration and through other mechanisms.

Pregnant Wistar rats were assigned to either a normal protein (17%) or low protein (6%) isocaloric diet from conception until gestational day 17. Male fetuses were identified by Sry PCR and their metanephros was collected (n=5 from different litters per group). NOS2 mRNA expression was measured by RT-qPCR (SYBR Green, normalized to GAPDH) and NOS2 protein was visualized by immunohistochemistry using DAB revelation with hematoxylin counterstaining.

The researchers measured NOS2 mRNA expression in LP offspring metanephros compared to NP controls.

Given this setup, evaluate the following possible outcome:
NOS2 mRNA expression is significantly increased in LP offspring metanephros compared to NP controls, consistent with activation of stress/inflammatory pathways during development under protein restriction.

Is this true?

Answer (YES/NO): NO